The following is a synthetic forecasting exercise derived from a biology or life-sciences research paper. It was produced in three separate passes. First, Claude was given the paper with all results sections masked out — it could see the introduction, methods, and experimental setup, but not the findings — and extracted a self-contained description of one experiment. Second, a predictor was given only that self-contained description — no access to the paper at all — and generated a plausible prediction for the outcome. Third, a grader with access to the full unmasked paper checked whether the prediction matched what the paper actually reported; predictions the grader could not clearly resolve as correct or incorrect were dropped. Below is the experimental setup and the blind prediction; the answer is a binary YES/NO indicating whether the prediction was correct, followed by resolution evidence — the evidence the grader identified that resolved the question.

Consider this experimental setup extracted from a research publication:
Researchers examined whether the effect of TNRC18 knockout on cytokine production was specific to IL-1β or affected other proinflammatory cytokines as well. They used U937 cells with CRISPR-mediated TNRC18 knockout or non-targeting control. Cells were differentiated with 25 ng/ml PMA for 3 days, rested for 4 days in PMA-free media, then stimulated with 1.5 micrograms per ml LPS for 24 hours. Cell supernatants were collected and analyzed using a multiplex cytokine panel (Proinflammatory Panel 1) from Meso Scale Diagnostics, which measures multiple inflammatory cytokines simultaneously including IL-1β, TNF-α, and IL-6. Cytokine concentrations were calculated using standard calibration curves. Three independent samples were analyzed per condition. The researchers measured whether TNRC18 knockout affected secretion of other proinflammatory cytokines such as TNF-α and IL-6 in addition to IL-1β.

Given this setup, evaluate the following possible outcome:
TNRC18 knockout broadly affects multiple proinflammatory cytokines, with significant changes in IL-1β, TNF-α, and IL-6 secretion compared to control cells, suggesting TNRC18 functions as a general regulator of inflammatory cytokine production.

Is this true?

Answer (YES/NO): YES